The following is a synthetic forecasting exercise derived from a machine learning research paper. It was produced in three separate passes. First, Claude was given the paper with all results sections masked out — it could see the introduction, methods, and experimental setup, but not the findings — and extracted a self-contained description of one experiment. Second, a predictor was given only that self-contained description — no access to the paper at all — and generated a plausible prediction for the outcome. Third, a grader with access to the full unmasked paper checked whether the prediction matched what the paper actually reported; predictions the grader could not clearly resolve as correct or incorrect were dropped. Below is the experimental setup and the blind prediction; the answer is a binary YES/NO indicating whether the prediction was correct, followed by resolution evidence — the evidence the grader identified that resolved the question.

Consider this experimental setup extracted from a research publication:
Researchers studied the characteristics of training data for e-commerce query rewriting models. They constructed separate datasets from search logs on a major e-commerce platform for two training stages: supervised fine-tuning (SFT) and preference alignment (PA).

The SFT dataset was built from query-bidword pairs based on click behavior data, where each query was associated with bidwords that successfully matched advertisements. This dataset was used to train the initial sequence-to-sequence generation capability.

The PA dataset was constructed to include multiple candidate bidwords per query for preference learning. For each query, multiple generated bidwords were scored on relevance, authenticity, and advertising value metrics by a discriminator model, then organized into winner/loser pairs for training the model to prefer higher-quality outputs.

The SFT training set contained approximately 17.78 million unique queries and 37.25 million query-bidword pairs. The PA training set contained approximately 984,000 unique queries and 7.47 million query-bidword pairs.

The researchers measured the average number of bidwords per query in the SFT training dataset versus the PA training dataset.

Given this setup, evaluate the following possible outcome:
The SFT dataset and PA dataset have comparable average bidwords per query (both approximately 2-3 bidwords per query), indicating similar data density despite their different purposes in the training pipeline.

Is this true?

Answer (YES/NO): NO